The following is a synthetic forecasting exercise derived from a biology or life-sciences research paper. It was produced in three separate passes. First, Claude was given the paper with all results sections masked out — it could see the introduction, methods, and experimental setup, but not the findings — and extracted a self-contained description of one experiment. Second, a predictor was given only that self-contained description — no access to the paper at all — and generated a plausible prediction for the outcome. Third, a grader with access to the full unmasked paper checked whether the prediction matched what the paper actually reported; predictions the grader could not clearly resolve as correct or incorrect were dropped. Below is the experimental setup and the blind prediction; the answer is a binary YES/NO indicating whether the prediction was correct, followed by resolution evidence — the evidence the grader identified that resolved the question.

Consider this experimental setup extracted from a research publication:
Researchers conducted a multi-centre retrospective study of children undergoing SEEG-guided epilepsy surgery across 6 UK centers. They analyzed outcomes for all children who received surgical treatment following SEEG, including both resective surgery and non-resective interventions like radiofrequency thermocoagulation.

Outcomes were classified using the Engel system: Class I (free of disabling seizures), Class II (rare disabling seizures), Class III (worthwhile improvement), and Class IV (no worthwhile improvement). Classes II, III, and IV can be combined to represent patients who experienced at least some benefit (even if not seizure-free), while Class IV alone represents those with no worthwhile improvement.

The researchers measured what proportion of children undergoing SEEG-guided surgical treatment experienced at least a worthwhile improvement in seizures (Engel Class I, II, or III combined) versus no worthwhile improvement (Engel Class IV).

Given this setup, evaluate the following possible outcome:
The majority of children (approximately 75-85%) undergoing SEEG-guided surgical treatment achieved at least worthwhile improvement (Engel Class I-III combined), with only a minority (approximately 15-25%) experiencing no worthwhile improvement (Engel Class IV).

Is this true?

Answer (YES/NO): YES